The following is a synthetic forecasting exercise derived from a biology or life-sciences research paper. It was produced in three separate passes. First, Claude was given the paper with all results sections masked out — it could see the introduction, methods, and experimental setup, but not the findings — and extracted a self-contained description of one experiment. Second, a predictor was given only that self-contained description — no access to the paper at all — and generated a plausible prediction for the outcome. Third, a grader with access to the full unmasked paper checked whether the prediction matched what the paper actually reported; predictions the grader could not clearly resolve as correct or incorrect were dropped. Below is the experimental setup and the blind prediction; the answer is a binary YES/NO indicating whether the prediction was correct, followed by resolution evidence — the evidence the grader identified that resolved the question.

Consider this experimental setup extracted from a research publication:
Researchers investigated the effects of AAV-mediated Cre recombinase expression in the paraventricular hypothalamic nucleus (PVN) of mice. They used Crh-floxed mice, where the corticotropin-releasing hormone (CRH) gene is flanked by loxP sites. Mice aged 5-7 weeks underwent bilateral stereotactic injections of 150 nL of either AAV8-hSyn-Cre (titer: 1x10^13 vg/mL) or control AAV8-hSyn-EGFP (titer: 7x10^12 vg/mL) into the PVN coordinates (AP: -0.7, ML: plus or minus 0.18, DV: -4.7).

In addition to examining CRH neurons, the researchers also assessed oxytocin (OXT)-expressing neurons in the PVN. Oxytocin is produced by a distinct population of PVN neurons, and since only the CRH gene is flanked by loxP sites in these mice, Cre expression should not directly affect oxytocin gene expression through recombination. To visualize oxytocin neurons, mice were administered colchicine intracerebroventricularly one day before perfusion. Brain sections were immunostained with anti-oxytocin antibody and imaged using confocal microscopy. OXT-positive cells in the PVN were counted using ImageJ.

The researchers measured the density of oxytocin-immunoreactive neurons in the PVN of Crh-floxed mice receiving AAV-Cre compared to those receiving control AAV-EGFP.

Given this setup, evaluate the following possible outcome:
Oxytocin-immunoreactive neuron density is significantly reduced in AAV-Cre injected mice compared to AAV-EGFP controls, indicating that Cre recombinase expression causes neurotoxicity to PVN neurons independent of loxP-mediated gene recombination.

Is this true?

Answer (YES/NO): YES